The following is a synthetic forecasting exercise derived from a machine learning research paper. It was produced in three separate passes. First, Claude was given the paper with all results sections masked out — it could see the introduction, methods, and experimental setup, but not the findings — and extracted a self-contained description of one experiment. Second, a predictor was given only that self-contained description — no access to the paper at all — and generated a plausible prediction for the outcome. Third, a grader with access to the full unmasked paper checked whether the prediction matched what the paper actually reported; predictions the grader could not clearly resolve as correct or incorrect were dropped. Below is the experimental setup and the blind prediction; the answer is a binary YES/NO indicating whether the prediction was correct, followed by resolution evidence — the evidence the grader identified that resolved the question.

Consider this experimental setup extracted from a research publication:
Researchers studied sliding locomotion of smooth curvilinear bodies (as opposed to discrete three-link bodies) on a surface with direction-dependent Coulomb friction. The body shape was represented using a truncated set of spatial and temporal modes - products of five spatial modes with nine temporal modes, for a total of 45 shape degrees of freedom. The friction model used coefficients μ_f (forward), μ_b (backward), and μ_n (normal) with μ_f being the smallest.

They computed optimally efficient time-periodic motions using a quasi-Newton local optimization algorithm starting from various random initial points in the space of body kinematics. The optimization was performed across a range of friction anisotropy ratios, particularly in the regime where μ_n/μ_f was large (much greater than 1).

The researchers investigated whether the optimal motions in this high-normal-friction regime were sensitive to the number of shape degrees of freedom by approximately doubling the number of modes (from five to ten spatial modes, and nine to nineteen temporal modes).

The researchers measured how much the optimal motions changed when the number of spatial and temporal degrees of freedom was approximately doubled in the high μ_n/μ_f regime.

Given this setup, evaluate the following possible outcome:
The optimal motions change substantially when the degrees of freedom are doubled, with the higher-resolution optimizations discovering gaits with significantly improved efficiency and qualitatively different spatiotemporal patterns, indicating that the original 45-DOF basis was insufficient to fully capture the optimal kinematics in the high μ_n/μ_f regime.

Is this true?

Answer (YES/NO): NO